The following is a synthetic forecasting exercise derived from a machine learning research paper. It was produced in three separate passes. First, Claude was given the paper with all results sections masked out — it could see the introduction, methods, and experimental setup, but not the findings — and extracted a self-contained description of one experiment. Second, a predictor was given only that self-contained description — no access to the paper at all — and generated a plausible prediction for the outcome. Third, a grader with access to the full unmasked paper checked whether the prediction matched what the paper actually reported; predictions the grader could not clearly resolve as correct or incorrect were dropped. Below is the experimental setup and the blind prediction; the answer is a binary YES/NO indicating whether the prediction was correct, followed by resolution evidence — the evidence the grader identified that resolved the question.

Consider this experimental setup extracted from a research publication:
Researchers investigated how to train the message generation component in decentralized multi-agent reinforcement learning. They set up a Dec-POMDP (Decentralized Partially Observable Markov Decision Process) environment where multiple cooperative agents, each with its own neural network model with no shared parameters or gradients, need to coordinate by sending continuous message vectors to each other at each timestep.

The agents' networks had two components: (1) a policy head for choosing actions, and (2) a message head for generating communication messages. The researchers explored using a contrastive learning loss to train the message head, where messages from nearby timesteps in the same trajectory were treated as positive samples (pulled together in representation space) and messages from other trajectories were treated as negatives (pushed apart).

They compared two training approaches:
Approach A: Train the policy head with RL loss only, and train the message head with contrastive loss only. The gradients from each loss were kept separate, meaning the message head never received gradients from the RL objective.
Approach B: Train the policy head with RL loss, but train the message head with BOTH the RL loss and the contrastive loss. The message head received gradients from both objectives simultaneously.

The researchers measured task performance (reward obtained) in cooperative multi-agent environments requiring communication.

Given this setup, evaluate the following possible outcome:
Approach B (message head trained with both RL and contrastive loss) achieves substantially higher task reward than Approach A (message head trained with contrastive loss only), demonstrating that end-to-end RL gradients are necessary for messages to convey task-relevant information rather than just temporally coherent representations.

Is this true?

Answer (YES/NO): NO